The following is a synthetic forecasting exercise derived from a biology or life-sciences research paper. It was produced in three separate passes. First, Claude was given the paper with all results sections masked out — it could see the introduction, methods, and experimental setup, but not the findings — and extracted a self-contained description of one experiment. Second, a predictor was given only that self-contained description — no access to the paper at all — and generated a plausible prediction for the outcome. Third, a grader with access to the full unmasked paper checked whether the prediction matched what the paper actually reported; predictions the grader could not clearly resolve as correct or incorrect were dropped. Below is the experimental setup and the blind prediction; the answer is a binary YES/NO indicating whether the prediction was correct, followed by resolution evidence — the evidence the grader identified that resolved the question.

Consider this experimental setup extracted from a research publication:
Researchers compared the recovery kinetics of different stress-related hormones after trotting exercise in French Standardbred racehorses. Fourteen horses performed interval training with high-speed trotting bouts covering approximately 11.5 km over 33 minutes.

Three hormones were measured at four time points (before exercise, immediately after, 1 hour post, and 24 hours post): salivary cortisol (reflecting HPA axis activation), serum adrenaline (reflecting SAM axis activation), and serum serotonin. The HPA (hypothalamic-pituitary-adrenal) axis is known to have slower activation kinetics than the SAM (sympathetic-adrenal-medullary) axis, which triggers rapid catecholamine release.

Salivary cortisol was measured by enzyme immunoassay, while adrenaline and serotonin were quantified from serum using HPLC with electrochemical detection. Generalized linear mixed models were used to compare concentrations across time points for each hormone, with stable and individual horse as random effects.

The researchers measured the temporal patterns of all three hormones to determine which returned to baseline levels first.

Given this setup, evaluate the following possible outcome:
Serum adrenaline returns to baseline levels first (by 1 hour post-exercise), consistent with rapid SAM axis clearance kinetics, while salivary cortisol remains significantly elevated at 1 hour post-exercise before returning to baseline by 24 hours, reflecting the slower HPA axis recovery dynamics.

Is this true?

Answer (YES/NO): NO